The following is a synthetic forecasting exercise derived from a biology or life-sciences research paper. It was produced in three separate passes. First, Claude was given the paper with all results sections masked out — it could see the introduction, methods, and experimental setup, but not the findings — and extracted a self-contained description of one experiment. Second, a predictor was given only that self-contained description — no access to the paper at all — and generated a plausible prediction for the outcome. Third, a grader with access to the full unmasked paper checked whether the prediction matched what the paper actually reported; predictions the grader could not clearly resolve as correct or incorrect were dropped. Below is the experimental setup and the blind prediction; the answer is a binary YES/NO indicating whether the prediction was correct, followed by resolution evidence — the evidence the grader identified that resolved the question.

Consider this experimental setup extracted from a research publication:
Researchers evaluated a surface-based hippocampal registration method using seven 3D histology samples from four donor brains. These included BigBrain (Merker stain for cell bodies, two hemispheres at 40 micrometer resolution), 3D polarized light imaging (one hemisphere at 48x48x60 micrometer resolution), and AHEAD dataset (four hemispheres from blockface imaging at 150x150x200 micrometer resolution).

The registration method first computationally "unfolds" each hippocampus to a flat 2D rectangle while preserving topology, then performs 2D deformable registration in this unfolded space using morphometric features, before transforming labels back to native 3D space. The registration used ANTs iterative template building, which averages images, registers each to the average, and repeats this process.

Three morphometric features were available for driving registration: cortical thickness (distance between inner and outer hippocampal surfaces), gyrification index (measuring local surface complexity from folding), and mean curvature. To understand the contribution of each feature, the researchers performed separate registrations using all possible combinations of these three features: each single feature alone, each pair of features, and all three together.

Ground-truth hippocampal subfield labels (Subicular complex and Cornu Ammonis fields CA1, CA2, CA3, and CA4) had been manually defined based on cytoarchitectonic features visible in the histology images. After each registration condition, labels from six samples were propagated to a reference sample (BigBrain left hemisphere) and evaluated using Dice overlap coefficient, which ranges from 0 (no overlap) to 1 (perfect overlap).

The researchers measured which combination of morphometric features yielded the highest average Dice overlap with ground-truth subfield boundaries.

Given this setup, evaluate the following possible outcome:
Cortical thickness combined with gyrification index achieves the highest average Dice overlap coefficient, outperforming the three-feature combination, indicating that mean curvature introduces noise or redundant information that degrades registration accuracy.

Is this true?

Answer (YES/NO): NO